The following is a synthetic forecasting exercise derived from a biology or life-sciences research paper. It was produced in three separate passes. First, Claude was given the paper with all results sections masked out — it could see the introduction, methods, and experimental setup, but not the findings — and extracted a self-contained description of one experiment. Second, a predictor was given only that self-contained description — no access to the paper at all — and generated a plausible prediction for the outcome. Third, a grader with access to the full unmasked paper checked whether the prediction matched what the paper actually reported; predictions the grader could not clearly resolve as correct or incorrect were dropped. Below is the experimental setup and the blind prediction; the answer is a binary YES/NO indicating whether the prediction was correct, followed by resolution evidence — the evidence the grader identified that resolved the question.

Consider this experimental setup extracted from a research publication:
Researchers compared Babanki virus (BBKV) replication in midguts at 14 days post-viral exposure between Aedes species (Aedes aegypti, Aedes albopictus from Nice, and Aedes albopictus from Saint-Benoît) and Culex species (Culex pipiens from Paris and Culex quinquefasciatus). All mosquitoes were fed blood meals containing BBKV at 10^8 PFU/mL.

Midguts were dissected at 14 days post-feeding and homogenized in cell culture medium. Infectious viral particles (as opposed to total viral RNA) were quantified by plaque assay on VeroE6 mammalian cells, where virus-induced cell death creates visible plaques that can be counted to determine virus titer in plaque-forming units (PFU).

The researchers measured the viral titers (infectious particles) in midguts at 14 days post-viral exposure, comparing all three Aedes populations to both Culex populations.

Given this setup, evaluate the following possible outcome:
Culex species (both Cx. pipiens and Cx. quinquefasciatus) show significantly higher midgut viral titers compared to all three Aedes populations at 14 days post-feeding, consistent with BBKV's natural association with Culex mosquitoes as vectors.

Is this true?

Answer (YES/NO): NO